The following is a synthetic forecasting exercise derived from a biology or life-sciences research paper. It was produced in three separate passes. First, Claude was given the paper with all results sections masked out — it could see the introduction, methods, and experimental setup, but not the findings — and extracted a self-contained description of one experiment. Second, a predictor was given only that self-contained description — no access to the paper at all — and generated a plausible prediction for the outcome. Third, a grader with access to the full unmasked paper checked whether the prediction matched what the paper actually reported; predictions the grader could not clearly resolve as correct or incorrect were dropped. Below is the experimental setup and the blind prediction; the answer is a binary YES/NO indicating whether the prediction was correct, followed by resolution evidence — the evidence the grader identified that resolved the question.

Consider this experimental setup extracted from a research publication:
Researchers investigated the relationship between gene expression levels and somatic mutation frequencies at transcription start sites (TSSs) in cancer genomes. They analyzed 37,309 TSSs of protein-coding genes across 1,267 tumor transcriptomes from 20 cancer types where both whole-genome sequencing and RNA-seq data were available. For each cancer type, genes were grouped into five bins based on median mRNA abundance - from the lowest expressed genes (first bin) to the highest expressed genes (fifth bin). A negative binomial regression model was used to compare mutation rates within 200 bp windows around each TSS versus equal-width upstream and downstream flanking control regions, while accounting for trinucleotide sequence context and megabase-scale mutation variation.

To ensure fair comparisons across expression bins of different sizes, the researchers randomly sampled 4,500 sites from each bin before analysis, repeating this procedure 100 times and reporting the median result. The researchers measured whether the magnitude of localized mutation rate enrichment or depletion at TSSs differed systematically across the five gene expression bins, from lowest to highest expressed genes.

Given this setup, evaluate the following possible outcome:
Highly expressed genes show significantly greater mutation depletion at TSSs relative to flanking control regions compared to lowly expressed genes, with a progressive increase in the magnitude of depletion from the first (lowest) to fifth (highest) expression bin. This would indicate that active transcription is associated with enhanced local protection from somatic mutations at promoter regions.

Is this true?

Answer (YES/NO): NO